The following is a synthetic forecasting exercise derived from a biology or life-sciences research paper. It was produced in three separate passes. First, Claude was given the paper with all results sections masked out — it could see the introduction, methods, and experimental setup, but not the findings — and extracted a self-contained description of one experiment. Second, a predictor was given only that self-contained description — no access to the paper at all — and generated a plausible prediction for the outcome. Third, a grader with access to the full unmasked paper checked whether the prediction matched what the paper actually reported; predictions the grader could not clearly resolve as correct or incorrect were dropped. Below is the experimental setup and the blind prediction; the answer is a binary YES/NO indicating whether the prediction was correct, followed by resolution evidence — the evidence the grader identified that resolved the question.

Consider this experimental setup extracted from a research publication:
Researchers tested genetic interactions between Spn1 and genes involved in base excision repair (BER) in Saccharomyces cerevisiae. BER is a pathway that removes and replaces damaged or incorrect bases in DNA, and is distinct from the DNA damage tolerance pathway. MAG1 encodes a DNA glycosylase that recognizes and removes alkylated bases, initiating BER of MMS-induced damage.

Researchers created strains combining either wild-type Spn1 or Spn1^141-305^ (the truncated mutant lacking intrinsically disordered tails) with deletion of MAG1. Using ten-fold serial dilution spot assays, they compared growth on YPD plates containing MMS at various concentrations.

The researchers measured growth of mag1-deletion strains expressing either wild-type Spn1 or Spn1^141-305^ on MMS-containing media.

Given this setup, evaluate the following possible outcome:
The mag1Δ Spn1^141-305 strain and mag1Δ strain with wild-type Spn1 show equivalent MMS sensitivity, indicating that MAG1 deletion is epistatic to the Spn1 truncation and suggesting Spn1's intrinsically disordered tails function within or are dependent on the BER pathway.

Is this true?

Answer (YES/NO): NO